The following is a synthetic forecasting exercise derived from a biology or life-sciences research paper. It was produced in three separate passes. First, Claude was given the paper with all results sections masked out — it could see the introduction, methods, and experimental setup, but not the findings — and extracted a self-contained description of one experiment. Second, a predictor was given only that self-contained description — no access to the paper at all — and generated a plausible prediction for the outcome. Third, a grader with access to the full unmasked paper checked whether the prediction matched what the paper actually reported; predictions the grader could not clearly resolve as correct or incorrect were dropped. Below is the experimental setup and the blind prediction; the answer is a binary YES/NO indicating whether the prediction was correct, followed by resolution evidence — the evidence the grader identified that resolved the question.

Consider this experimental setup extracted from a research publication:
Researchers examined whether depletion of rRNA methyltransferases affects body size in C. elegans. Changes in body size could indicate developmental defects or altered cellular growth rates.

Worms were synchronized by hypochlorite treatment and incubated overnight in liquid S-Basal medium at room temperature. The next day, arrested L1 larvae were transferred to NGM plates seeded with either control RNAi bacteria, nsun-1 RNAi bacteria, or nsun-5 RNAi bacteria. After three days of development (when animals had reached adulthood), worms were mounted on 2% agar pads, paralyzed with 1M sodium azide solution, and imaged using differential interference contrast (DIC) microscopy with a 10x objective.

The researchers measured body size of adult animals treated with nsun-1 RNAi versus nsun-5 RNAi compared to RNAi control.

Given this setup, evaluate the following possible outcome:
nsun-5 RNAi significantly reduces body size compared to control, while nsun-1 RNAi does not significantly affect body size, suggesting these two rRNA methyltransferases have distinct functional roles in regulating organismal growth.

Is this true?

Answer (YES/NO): NO